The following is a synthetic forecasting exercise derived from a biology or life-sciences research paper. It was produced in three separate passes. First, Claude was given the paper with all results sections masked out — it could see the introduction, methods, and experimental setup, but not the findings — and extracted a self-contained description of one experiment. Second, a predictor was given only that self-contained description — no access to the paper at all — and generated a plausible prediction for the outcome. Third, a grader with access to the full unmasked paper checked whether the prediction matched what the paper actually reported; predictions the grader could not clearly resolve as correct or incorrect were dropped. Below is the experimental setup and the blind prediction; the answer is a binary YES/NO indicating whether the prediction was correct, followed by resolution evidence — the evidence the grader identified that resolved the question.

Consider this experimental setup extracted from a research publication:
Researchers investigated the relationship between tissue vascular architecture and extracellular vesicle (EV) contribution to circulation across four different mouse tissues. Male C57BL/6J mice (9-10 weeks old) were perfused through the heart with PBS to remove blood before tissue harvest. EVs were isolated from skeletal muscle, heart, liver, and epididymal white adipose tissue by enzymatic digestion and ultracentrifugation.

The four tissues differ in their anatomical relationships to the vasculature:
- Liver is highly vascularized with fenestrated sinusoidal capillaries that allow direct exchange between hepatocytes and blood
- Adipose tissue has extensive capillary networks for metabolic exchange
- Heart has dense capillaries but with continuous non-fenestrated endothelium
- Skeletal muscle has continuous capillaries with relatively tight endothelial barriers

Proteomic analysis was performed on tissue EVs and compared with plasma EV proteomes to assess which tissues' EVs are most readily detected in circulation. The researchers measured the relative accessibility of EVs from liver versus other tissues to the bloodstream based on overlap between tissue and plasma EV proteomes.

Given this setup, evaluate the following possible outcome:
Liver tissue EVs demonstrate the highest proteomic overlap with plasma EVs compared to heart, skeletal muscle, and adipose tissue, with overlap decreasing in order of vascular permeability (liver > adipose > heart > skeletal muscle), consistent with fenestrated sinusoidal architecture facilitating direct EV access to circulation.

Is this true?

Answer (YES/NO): NO